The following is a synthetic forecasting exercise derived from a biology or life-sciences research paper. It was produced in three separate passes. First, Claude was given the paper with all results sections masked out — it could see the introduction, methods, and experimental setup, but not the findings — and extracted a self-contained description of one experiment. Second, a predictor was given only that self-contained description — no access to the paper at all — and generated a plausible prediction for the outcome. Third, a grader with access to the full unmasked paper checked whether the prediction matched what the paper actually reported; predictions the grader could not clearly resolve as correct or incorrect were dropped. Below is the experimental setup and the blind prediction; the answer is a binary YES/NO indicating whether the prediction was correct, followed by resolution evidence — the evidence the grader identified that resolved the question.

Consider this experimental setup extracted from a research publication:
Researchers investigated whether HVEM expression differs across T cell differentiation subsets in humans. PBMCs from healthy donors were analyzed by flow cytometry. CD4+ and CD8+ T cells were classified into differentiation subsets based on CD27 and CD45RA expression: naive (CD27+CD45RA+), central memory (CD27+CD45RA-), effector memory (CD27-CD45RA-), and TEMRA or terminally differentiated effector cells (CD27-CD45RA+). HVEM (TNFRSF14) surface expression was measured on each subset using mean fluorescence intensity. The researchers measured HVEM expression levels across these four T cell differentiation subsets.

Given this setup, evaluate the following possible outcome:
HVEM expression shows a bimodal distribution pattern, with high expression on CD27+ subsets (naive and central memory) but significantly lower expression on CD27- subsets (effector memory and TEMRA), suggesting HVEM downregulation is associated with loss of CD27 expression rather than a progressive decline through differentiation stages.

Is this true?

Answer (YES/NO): NO